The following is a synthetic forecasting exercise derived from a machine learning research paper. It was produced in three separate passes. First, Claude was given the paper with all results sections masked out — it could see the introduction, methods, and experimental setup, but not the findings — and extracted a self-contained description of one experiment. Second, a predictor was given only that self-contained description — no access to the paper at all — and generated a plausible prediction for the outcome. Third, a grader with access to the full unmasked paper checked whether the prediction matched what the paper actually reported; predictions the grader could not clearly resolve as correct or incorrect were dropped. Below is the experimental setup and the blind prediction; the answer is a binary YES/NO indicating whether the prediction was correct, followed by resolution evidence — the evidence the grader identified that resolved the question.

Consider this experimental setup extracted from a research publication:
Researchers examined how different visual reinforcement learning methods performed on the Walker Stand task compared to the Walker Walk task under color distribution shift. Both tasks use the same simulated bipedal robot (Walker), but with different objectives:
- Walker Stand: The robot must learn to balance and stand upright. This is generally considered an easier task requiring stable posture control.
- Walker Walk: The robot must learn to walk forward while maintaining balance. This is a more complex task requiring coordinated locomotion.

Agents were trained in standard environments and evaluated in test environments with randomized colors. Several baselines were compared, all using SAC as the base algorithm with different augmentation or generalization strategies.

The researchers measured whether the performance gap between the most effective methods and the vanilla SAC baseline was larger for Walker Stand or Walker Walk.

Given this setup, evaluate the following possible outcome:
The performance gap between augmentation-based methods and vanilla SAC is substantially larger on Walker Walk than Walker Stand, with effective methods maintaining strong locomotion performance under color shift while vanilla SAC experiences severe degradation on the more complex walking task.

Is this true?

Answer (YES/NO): YES